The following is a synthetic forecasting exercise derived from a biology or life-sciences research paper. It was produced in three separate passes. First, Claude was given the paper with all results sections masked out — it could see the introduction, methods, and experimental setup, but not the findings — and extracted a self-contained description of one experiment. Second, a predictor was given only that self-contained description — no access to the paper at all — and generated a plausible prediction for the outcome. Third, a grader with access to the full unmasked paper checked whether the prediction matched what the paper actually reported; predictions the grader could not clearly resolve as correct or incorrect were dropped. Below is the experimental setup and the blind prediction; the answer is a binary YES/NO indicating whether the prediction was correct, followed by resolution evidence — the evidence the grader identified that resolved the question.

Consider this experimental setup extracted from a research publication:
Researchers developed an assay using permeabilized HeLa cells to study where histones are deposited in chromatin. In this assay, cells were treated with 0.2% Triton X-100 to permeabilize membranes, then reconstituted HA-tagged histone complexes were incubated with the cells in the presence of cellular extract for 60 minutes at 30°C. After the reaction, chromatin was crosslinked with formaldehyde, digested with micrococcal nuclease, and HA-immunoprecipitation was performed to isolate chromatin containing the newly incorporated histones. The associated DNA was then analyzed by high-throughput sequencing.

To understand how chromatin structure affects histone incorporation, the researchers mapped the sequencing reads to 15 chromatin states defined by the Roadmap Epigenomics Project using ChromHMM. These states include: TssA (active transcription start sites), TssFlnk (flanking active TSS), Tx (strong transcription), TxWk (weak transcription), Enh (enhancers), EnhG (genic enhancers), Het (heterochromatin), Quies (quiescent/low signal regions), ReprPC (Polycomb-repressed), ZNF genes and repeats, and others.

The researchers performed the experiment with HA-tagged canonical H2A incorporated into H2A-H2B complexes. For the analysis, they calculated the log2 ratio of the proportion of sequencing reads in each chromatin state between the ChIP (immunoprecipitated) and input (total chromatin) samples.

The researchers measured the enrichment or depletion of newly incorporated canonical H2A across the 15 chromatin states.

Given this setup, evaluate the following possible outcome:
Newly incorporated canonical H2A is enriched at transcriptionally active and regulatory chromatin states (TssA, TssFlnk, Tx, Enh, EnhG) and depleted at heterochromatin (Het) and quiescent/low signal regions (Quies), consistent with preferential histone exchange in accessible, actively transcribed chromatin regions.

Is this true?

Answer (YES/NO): YES